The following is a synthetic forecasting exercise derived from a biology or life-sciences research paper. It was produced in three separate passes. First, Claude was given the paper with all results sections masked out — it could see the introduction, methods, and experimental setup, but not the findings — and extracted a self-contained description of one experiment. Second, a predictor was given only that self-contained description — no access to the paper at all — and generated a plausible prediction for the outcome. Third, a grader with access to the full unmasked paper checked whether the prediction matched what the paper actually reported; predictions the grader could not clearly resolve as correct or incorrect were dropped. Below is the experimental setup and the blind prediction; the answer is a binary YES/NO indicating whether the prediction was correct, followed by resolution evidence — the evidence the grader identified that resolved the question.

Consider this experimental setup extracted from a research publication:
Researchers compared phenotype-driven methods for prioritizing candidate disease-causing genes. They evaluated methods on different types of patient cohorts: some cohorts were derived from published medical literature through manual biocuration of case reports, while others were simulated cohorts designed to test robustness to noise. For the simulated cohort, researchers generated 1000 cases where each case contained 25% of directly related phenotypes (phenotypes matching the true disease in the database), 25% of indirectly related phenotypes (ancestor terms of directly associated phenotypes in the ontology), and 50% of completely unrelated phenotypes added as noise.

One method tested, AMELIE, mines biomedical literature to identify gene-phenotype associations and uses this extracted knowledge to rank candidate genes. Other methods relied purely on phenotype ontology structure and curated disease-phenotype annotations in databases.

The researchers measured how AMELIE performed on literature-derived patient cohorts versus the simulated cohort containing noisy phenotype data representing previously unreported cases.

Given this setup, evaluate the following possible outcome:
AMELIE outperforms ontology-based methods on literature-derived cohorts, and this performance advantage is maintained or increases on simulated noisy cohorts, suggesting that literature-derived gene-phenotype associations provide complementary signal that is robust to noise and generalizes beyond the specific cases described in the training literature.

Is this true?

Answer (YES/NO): NO